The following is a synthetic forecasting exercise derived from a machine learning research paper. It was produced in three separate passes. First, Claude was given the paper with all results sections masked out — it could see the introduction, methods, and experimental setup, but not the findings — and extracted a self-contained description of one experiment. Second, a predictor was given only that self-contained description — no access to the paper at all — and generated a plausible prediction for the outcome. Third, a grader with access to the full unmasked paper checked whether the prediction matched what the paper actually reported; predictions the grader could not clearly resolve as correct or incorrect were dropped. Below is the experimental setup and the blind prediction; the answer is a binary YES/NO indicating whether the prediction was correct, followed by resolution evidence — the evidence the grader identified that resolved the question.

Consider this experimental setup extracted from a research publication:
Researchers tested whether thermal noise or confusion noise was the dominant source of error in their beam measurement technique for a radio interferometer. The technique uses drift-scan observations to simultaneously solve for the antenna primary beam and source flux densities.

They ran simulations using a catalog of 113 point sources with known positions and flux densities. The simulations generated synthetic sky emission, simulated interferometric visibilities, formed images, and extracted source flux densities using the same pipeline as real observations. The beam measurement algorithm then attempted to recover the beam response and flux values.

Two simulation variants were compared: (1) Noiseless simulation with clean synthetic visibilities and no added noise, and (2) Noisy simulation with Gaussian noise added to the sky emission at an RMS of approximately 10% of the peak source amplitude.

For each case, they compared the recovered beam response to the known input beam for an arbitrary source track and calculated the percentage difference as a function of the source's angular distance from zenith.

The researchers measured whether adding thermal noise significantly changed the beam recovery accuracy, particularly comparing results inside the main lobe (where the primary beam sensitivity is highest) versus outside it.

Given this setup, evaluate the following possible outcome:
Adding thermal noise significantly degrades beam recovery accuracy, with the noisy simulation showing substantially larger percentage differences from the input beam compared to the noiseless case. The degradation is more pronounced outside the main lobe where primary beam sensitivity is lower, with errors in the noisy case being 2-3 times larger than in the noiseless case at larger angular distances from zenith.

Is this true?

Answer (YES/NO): NO